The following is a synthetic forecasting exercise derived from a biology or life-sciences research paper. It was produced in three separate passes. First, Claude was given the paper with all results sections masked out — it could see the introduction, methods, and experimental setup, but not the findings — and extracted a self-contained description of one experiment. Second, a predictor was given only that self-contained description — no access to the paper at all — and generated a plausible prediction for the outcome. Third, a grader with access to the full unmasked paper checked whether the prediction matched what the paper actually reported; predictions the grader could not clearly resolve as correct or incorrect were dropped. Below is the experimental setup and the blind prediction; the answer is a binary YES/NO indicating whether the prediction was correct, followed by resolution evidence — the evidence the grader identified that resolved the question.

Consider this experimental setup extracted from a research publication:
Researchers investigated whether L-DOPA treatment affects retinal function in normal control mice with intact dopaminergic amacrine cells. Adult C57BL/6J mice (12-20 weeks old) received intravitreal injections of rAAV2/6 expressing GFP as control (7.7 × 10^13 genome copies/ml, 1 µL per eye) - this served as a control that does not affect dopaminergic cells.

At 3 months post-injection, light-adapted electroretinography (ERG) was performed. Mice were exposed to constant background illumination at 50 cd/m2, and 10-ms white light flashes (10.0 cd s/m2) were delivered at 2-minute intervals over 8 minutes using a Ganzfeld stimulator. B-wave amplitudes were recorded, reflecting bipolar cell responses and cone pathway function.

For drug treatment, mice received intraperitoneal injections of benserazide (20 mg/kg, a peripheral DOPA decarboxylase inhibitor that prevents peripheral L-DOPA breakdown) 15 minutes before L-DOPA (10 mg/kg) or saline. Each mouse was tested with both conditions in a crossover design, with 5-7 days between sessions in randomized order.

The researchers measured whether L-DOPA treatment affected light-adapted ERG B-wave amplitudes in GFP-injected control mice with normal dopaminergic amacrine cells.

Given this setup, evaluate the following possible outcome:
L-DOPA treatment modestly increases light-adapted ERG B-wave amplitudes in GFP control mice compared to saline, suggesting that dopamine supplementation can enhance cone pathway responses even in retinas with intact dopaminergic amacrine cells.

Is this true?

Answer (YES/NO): NO